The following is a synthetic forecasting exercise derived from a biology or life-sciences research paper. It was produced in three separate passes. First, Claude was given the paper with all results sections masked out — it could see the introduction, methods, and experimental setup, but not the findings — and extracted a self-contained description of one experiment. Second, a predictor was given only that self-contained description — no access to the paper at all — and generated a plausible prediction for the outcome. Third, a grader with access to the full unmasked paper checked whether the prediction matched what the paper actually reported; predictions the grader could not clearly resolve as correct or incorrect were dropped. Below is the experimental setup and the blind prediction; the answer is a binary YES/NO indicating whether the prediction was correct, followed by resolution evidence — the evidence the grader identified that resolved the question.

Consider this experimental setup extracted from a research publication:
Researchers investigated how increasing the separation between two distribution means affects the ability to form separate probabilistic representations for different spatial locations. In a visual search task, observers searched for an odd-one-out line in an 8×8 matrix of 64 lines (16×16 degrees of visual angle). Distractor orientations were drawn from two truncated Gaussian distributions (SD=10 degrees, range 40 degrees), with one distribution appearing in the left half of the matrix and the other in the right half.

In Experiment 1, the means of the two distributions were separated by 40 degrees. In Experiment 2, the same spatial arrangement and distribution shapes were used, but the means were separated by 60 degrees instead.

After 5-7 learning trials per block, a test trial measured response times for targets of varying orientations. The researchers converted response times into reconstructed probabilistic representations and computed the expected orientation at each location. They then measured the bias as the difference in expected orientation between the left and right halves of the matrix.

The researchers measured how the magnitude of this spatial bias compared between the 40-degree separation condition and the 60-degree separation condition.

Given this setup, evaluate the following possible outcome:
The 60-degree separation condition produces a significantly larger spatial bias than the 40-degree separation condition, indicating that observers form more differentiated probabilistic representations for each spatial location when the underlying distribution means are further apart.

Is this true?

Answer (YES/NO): NO